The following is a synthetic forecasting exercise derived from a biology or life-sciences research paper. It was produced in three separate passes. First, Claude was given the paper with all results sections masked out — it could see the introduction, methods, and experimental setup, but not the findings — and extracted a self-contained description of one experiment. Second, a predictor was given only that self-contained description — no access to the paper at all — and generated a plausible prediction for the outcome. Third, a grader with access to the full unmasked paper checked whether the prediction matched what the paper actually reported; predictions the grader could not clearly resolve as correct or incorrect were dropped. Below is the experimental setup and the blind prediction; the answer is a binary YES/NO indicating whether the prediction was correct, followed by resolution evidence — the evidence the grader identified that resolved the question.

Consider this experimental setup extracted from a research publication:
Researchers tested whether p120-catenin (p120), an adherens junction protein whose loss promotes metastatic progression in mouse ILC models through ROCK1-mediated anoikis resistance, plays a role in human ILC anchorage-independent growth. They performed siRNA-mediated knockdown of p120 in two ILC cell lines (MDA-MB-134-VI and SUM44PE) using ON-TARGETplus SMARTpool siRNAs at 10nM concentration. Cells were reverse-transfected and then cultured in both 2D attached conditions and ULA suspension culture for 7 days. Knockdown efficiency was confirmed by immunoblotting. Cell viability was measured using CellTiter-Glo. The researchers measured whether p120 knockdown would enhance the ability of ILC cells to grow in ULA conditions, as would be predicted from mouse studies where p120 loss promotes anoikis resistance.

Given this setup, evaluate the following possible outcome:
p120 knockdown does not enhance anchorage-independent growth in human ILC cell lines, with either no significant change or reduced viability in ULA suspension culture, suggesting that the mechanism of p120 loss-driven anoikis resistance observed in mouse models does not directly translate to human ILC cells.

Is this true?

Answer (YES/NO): YES